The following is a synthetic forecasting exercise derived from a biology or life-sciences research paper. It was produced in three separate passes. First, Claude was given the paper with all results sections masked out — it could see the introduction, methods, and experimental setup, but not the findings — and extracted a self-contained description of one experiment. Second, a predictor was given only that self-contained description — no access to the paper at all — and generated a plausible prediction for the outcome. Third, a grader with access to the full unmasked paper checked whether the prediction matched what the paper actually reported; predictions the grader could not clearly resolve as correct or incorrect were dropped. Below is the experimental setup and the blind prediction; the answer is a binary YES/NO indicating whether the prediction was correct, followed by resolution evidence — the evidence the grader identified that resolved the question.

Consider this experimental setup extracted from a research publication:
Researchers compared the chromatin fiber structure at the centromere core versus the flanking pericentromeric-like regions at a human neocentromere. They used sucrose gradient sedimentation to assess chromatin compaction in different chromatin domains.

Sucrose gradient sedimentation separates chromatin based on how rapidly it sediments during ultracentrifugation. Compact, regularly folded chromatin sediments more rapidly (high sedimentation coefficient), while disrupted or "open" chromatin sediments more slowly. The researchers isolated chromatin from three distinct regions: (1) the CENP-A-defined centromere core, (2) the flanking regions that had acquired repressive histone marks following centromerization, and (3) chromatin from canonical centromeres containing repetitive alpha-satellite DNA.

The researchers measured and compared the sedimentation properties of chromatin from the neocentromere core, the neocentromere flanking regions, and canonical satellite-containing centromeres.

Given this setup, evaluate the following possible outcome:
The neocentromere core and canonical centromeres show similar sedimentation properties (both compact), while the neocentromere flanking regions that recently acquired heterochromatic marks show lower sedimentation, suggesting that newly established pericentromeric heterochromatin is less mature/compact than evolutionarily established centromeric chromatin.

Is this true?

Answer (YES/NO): NO